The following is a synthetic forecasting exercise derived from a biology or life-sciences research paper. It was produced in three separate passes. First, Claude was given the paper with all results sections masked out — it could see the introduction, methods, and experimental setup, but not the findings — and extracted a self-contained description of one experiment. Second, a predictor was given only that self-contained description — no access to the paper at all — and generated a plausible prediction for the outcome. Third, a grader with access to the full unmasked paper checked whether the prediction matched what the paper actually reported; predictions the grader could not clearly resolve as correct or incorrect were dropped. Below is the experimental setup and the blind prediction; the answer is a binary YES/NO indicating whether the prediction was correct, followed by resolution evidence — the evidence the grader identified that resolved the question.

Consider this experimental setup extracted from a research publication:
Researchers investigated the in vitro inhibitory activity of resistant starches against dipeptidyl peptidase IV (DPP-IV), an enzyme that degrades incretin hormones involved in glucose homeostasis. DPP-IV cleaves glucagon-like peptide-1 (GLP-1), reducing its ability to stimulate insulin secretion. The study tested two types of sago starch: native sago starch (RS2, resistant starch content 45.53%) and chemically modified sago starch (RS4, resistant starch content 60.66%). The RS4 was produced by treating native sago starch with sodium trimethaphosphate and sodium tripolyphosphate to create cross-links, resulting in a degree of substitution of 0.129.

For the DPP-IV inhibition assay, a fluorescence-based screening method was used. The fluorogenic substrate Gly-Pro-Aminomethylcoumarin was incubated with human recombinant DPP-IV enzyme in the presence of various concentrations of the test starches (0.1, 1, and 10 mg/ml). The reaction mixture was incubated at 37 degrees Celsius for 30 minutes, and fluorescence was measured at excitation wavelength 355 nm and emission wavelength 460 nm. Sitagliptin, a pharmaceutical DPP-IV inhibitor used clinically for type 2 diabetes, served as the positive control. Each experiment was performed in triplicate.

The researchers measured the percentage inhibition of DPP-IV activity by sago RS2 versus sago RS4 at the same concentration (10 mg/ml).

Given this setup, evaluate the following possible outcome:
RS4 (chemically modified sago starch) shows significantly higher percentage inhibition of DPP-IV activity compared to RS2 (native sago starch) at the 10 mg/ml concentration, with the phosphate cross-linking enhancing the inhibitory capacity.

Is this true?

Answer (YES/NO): NO